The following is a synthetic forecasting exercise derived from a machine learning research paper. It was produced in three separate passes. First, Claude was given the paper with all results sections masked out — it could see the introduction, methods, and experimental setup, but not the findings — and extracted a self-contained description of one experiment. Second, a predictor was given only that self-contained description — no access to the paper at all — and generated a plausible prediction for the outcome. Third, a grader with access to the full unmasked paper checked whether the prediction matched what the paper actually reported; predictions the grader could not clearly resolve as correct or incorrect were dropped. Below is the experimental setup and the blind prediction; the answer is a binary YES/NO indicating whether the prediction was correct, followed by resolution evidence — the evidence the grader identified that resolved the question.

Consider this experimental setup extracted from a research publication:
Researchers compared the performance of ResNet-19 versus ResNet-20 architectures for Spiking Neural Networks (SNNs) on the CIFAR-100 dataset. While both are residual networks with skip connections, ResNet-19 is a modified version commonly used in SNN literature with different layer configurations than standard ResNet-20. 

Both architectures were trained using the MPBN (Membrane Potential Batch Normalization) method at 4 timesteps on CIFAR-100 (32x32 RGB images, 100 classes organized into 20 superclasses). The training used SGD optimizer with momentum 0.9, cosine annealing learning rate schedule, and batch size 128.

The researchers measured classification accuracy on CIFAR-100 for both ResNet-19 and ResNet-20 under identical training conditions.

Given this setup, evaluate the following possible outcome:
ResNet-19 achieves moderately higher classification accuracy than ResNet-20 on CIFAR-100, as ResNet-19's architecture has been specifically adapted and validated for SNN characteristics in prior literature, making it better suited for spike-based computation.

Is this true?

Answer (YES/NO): NO